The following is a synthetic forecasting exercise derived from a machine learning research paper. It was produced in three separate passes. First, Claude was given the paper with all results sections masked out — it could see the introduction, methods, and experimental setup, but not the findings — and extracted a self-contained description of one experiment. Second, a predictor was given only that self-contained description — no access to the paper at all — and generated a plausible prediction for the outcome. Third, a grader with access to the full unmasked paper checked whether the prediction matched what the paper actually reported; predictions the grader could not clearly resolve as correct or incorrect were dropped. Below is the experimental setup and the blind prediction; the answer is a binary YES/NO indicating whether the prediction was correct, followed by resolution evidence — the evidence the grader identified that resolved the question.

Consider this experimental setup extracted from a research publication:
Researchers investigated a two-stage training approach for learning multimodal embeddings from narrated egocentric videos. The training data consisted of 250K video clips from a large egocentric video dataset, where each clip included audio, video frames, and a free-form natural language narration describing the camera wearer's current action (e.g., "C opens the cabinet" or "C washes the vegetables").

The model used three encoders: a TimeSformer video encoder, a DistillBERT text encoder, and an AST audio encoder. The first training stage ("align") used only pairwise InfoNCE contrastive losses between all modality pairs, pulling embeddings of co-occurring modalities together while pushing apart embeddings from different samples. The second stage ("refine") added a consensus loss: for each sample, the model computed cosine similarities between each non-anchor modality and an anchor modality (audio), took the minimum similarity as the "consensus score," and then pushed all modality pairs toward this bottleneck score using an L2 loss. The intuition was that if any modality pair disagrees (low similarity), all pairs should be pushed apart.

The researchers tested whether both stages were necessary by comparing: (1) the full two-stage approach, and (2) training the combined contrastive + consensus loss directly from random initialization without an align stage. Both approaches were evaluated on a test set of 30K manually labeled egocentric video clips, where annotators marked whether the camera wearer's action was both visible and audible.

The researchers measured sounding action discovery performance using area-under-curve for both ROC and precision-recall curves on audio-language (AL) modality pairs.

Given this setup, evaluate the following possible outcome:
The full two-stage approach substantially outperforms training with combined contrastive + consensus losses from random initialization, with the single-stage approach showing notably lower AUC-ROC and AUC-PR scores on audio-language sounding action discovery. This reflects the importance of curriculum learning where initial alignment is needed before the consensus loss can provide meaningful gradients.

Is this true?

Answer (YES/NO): YES